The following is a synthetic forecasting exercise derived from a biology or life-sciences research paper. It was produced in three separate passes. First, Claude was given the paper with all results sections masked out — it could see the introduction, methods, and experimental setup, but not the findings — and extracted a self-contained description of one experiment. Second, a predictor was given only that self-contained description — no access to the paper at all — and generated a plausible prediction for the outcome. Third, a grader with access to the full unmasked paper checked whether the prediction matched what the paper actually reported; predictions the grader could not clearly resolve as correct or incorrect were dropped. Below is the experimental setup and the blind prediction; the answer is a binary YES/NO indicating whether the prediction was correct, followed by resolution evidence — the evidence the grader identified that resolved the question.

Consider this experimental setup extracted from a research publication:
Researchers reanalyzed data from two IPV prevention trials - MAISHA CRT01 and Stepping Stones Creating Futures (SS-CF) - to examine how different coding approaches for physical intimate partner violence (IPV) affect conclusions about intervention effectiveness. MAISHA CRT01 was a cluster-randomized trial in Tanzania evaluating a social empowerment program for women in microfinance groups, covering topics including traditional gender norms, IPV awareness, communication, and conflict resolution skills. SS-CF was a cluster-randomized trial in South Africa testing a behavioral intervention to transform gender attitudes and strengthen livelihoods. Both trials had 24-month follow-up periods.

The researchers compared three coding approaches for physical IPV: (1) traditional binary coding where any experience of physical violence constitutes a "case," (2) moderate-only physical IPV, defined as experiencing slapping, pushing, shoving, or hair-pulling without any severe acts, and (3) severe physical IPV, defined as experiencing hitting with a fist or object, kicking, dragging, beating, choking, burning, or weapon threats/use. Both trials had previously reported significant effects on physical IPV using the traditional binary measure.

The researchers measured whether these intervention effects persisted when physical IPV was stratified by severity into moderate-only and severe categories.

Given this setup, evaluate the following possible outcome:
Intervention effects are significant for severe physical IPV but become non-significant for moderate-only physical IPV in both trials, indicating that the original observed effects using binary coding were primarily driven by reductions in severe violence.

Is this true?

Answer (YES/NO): NO